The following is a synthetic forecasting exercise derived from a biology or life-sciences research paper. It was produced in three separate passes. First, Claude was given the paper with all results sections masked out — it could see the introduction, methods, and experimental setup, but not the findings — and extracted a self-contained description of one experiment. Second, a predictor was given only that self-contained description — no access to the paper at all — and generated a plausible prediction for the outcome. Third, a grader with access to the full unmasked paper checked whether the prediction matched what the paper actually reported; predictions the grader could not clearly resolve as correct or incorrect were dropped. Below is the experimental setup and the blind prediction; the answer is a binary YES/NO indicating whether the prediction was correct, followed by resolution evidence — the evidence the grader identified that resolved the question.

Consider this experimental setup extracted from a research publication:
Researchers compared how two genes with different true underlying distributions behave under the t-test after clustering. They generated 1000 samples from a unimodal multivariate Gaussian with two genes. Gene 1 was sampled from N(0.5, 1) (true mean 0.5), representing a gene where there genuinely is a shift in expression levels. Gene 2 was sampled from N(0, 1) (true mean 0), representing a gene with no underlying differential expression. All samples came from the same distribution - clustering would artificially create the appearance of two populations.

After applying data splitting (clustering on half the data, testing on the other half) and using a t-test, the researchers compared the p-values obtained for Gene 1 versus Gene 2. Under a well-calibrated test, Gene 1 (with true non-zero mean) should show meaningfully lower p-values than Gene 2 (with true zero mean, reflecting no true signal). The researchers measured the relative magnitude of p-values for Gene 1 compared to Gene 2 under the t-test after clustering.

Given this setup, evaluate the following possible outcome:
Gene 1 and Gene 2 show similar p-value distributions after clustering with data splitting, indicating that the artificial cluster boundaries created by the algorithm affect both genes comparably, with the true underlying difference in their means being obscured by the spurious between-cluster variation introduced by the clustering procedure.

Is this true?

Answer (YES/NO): NO